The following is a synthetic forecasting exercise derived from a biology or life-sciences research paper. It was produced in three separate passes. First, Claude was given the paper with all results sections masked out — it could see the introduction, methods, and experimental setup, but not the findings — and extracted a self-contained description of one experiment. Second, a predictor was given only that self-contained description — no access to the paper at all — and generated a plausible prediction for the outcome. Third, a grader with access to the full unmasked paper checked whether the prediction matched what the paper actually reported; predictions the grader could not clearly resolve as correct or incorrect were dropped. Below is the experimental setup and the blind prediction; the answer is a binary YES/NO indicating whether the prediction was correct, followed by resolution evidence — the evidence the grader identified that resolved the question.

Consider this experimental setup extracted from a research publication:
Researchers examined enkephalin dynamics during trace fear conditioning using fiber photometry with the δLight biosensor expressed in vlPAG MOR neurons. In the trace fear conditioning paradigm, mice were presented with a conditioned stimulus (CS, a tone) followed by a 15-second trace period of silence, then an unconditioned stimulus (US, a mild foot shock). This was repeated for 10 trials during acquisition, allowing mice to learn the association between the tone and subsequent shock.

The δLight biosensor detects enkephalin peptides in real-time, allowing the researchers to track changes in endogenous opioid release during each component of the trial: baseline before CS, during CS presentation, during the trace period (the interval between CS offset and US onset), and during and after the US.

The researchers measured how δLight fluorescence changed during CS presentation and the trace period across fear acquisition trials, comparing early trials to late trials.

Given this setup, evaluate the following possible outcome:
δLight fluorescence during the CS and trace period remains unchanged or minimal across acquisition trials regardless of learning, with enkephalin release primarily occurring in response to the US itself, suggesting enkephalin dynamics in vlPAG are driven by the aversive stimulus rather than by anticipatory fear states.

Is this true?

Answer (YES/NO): NO